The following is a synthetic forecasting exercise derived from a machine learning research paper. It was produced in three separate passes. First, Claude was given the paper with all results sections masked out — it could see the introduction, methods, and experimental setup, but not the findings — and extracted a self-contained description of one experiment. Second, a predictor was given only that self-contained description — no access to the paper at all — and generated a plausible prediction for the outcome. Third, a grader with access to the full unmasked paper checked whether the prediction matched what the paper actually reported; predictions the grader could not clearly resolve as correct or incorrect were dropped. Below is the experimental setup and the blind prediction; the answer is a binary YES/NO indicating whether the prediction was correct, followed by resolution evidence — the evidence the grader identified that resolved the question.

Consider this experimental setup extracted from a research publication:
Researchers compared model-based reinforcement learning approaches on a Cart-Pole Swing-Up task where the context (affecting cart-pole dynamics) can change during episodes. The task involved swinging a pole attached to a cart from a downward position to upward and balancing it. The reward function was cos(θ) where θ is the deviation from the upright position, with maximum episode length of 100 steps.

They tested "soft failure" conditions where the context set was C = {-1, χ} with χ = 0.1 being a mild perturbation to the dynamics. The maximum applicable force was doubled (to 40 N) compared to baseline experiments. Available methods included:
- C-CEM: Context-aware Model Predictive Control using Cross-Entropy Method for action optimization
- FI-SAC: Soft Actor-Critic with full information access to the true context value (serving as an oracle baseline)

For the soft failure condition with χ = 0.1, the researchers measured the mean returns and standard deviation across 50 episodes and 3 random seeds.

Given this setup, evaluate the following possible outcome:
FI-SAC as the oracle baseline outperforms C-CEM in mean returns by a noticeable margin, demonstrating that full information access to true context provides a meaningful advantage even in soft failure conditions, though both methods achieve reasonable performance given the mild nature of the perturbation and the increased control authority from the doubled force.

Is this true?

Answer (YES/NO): NO